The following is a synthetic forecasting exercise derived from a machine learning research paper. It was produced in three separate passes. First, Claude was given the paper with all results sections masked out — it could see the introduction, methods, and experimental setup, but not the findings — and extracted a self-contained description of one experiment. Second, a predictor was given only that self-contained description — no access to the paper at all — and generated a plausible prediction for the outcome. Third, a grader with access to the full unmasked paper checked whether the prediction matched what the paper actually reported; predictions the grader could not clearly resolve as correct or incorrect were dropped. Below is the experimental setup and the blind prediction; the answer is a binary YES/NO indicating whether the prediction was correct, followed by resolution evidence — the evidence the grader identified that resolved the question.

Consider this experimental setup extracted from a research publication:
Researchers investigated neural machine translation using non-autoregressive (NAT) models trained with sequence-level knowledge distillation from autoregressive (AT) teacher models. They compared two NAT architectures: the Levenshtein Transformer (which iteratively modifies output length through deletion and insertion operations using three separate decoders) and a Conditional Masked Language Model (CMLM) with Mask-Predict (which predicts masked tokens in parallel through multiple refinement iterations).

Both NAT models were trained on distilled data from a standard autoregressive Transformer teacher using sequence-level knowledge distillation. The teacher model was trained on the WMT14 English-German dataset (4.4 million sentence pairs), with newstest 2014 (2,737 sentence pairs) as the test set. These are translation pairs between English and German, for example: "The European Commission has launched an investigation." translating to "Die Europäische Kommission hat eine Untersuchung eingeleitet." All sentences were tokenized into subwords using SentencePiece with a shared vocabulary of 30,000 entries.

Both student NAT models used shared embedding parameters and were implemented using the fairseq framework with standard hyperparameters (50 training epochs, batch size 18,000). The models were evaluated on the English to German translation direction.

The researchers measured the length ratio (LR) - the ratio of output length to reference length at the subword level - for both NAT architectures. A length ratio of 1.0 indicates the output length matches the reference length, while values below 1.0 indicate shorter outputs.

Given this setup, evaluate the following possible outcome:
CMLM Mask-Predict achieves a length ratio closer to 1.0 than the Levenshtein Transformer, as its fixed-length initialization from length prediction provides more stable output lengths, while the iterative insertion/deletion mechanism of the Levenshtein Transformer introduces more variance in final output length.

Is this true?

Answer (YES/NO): YES